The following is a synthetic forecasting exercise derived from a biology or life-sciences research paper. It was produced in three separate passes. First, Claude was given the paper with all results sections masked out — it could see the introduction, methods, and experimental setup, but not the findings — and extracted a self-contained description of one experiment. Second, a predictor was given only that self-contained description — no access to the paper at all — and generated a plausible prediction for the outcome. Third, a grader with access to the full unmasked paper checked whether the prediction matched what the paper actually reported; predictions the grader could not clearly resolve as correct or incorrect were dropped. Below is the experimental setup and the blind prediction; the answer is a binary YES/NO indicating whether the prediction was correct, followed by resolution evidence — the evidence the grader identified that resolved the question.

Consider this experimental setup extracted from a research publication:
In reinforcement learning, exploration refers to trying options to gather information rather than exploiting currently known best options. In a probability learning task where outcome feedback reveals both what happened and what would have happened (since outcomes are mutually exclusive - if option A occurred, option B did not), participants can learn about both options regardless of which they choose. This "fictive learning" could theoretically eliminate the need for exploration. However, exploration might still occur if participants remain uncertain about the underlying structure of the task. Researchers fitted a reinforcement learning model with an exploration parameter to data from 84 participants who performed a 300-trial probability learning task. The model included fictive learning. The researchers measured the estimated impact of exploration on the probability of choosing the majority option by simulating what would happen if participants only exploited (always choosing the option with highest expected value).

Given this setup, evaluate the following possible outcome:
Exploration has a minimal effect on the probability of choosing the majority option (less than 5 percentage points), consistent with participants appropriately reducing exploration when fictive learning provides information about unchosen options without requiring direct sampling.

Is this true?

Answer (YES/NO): NO